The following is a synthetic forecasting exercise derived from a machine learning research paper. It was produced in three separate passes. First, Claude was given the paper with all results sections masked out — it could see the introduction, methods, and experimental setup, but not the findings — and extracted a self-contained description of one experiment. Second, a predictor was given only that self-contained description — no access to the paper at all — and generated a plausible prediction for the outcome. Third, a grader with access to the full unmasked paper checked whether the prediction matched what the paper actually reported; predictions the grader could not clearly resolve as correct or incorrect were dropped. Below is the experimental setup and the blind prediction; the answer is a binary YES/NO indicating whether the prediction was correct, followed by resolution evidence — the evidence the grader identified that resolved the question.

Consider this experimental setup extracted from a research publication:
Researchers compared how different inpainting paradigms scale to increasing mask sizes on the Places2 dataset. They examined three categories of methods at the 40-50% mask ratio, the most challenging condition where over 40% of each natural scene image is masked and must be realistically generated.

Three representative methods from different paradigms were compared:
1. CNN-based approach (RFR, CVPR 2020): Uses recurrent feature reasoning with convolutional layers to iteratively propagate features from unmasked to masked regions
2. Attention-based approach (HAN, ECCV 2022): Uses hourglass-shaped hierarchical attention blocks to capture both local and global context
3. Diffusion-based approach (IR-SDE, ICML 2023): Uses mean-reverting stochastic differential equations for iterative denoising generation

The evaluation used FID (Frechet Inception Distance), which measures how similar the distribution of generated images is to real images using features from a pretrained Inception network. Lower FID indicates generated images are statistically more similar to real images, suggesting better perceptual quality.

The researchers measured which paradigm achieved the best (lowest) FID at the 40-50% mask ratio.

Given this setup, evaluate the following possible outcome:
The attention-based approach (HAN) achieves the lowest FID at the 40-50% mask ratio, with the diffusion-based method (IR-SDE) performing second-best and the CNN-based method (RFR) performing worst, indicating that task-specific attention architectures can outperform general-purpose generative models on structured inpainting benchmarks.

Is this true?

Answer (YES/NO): NO